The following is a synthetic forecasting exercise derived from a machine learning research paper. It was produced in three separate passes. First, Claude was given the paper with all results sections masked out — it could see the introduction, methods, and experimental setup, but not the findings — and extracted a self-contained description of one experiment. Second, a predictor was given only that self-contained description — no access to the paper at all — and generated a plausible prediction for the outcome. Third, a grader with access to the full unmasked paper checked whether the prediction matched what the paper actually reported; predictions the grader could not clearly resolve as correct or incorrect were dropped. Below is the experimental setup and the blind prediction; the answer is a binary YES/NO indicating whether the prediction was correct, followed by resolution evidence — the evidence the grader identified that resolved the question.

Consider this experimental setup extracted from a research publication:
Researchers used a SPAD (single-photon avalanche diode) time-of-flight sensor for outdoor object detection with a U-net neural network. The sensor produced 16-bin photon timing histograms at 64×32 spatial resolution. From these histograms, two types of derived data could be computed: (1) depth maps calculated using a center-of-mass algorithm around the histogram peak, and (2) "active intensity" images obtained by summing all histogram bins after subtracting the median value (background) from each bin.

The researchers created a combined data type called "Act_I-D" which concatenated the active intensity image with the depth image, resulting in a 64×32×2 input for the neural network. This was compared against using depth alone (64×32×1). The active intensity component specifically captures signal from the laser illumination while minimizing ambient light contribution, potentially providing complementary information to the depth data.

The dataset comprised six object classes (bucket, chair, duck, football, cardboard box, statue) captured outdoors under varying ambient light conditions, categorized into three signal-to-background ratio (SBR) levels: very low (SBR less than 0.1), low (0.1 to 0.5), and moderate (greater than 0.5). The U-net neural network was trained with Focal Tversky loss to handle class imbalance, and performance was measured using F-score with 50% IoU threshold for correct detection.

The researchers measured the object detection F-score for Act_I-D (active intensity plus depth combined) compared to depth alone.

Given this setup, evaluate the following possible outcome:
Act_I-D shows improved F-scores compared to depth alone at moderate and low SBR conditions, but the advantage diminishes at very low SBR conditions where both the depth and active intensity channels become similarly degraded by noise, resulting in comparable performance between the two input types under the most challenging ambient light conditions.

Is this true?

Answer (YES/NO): NO